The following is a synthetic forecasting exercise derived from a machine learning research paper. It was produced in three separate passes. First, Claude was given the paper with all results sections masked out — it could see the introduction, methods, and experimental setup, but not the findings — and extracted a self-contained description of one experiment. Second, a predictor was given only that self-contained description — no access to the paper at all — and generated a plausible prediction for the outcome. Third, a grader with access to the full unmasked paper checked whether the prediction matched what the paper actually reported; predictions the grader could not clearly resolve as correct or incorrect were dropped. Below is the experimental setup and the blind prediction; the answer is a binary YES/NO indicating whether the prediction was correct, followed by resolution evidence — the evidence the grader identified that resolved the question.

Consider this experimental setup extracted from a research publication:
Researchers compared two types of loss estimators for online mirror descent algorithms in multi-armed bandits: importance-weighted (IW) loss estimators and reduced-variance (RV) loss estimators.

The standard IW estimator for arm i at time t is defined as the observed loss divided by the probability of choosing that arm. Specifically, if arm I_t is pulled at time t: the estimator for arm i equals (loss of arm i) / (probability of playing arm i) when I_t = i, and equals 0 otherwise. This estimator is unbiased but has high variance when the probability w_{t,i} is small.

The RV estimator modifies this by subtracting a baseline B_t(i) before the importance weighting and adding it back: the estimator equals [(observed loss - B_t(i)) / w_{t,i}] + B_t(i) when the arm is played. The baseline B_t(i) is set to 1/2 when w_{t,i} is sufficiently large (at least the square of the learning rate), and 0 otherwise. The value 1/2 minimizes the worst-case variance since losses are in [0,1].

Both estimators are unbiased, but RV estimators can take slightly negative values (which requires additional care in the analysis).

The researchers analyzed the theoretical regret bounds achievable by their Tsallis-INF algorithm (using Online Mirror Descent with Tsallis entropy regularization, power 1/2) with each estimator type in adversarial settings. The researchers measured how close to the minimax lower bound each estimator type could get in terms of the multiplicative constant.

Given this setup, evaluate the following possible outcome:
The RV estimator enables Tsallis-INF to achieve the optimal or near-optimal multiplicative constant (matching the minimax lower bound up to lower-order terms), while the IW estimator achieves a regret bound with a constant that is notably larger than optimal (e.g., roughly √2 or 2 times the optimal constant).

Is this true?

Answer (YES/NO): NO